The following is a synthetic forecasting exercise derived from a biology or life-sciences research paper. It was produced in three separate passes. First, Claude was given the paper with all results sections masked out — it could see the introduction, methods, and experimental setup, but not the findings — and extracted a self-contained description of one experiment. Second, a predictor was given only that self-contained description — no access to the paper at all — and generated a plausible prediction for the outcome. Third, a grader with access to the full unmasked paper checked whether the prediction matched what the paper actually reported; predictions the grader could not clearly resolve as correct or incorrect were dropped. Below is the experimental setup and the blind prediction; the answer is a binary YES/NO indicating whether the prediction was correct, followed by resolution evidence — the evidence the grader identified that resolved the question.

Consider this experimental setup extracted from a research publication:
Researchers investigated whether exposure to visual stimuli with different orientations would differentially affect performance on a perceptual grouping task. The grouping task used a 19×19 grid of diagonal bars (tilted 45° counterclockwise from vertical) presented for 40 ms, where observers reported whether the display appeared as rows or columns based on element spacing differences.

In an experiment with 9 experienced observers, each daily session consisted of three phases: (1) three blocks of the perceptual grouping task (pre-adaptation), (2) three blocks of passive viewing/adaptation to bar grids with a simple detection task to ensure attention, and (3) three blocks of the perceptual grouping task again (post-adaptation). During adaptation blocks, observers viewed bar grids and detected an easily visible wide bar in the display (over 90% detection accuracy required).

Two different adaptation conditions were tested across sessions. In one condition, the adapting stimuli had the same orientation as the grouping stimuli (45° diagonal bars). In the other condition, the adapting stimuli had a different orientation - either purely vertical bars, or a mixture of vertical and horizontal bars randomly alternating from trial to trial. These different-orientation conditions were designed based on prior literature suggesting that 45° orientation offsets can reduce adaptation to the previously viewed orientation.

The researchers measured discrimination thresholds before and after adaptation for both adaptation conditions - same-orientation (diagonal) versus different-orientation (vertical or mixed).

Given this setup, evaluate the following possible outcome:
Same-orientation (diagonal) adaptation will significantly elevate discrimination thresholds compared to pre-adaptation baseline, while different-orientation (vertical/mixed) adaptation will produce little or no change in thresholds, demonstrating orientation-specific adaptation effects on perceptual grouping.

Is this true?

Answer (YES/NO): NO